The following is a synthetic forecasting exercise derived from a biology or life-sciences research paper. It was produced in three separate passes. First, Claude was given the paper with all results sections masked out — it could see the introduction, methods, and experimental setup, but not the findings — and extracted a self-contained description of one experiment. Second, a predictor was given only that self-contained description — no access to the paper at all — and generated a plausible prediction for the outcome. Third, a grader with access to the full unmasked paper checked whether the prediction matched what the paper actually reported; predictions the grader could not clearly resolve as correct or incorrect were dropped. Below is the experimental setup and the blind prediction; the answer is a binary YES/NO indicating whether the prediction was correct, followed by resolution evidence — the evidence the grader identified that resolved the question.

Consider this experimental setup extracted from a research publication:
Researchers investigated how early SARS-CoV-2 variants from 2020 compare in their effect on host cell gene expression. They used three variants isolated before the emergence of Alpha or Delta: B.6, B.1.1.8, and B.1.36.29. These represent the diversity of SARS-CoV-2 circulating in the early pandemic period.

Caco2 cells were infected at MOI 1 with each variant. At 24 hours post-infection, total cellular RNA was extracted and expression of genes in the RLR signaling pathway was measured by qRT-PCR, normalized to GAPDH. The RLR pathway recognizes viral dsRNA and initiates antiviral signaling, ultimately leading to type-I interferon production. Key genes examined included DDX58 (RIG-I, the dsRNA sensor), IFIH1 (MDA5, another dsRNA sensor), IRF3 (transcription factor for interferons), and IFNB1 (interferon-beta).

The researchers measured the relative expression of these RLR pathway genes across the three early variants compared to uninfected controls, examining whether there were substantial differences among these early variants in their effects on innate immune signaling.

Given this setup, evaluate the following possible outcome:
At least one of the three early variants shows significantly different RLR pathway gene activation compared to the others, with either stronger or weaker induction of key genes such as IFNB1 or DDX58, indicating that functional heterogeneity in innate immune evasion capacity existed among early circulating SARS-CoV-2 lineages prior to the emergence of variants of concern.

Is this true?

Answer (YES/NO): YES